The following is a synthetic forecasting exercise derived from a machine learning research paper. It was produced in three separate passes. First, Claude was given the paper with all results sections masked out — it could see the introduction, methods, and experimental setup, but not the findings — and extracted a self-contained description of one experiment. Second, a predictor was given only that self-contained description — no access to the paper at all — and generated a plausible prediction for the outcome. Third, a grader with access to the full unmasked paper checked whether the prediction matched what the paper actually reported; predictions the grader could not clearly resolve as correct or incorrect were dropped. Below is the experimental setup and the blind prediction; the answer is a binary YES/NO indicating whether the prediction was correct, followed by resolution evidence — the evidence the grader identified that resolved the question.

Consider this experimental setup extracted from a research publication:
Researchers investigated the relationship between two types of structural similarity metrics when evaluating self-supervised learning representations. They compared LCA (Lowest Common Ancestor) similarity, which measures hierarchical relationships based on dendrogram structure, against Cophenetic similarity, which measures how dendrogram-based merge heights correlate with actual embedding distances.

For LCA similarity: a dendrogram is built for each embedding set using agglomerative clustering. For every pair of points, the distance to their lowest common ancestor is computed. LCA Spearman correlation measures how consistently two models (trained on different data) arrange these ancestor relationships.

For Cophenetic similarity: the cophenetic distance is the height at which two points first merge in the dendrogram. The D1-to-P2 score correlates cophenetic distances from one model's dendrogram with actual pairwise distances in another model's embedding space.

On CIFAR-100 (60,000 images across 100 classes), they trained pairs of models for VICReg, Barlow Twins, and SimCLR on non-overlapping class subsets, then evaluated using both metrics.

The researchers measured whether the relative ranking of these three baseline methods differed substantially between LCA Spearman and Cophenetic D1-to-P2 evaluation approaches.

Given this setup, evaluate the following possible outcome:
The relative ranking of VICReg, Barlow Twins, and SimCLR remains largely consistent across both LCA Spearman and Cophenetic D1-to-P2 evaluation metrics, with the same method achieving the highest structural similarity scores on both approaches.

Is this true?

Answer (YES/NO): NO